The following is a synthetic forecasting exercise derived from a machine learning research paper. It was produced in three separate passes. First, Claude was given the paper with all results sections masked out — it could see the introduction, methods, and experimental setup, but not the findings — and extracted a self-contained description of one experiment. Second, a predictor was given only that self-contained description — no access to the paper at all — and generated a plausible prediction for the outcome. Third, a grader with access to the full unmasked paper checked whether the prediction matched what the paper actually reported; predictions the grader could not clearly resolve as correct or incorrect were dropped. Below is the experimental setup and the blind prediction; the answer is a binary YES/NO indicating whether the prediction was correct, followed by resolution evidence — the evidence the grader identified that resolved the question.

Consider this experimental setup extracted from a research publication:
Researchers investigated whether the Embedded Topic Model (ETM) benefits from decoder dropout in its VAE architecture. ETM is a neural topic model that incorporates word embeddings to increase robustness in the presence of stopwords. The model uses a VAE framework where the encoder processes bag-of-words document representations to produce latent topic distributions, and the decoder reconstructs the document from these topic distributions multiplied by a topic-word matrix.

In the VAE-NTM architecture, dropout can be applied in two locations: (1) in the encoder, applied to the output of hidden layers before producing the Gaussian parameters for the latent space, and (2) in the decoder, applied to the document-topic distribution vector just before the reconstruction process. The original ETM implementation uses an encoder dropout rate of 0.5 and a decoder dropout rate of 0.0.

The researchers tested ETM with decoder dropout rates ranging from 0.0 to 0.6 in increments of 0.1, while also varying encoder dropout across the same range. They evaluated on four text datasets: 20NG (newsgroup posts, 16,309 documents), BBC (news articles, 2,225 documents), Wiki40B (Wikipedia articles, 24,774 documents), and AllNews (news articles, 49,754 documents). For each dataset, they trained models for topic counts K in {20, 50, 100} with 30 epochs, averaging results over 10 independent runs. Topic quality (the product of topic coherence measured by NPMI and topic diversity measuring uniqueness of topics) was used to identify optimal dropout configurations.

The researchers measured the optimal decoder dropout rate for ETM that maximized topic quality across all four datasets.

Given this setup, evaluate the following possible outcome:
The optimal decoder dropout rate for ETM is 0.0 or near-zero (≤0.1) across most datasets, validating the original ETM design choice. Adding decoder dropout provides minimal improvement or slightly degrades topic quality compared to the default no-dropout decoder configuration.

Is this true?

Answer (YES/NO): YES